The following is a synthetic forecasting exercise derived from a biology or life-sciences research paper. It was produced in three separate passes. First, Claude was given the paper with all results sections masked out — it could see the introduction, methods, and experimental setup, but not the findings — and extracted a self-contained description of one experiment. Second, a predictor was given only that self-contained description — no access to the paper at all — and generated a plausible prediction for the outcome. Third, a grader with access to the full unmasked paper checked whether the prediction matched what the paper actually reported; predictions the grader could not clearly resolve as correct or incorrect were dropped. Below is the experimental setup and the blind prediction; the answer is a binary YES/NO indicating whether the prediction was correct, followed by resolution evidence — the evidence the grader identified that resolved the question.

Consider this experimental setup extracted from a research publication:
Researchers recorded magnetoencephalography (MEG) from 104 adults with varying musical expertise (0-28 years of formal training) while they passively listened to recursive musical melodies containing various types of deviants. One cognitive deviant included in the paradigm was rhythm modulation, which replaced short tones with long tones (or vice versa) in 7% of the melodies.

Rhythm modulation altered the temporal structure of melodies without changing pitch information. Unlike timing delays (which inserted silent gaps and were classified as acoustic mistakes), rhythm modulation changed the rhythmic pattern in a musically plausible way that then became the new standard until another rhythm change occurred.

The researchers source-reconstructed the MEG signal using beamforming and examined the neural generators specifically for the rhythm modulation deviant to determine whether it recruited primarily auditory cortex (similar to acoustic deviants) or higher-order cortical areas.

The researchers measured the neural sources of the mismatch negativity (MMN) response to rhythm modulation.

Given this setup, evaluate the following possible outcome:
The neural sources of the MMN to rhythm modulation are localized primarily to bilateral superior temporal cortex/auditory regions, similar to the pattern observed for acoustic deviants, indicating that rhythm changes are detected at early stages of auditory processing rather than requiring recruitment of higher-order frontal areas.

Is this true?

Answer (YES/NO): NO